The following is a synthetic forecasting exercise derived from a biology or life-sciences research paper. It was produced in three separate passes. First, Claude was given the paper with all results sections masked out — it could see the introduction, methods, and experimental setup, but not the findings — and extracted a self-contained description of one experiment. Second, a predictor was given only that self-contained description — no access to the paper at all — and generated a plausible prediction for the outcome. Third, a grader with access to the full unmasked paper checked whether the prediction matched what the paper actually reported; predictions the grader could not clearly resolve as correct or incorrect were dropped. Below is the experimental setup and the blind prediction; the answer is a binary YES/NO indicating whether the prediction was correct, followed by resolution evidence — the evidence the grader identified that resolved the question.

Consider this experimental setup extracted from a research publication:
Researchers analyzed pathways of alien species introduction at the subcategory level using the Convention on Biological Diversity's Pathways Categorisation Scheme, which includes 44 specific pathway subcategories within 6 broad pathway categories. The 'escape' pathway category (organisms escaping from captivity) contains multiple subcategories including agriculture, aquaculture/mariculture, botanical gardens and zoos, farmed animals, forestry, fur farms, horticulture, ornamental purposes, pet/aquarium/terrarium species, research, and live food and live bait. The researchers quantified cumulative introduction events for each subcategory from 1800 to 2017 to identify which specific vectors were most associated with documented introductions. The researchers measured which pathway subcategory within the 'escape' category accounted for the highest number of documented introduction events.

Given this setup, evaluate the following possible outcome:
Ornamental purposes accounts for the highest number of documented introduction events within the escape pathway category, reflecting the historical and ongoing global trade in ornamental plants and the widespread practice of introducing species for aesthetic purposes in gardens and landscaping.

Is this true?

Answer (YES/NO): NO